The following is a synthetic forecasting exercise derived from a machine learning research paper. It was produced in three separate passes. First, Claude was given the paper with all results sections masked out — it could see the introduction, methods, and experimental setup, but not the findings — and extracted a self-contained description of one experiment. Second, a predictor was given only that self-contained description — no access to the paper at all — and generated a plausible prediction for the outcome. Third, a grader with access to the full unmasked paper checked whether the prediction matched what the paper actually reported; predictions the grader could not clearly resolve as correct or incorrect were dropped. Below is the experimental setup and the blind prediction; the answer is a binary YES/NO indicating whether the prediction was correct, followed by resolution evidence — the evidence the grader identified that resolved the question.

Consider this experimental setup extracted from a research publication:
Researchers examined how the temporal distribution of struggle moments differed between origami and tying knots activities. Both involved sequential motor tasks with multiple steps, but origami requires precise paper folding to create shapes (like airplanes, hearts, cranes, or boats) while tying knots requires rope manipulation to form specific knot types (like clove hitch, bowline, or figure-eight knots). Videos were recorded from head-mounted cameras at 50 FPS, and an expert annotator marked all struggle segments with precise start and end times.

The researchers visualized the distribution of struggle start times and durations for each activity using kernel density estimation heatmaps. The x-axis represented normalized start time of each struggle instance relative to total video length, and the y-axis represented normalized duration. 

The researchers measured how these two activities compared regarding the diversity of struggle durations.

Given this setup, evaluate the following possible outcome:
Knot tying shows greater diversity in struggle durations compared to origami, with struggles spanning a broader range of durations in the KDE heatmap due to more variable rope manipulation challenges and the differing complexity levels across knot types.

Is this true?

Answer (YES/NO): YES